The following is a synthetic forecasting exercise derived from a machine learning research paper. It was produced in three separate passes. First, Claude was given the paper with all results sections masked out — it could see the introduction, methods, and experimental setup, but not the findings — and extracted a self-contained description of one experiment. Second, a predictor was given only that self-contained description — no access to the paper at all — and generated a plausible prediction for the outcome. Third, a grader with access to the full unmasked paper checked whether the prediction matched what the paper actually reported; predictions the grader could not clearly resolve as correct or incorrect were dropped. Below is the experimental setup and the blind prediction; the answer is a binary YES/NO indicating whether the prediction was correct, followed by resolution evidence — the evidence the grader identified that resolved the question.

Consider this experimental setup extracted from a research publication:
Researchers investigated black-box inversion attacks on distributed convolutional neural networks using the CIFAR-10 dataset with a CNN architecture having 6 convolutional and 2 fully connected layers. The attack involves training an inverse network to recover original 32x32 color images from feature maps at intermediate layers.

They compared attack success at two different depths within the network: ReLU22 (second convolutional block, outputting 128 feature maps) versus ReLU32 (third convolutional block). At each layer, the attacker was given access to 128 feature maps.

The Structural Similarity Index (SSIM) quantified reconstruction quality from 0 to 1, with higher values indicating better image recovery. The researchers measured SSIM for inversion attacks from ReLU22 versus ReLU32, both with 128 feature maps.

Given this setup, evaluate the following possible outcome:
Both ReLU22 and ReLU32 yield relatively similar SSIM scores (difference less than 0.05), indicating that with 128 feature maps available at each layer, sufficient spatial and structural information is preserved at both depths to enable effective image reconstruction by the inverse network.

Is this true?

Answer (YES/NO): NO